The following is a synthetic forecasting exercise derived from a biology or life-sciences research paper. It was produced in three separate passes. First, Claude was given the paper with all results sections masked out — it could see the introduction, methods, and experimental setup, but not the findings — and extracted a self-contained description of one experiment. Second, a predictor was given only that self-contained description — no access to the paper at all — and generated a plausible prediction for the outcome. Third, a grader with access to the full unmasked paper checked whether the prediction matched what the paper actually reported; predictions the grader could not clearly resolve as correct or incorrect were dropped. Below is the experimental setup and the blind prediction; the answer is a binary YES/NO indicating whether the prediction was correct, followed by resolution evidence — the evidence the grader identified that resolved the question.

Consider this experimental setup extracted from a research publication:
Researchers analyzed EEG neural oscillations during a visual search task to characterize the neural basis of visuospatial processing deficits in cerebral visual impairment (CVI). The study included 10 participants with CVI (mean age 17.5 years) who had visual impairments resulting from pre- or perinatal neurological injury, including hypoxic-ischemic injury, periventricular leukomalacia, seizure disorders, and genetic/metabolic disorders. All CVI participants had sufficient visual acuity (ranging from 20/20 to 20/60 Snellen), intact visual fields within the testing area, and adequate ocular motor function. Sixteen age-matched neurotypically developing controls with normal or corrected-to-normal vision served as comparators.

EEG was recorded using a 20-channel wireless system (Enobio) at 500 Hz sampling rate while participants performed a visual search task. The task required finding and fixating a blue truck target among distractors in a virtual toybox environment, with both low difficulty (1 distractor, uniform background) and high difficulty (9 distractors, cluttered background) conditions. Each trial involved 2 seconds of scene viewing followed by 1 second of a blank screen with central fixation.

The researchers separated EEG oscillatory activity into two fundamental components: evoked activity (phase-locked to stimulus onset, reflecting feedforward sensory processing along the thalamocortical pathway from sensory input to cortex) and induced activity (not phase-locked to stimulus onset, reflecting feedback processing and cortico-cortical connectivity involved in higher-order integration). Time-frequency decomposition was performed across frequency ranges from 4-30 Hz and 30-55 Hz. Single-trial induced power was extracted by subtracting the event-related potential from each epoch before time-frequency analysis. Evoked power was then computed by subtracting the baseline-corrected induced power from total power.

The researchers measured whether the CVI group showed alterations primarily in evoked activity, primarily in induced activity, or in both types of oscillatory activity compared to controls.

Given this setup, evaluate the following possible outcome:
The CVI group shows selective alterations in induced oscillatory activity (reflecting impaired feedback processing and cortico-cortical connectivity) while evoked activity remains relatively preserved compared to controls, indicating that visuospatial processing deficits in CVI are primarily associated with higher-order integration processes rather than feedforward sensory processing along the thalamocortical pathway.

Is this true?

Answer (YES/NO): NO